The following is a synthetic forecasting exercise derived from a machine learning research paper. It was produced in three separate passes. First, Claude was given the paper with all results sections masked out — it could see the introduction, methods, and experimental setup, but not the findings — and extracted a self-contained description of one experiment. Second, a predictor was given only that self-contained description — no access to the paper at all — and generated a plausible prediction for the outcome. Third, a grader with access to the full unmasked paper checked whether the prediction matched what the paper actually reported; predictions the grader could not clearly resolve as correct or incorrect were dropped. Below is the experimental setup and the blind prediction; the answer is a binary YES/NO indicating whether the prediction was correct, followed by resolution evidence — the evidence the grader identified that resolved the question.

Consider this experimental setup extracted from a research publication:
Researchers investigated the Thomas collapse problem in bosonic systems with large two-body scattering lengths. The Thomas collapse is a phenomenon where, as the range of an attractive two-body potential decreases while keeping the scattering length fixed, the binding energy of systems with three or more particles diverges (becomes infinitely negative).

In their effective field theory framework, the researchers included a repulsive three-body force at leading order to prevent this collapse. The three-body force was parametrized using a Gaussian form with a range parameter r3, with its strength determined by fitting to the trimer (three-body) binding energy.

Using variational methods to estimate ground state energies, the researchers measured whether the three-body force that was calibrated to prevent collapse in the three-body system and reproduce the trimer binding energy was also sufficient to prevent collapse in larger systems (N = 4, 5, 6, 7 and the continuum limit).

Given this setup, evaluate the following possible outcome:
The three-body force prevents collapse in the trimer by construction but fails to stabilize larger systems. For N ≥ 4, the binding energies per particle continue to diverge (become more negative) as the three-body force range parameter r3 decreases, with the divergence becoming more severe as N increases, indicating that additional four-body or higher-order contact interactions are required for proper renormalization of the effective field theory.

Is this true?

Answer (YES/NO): NO